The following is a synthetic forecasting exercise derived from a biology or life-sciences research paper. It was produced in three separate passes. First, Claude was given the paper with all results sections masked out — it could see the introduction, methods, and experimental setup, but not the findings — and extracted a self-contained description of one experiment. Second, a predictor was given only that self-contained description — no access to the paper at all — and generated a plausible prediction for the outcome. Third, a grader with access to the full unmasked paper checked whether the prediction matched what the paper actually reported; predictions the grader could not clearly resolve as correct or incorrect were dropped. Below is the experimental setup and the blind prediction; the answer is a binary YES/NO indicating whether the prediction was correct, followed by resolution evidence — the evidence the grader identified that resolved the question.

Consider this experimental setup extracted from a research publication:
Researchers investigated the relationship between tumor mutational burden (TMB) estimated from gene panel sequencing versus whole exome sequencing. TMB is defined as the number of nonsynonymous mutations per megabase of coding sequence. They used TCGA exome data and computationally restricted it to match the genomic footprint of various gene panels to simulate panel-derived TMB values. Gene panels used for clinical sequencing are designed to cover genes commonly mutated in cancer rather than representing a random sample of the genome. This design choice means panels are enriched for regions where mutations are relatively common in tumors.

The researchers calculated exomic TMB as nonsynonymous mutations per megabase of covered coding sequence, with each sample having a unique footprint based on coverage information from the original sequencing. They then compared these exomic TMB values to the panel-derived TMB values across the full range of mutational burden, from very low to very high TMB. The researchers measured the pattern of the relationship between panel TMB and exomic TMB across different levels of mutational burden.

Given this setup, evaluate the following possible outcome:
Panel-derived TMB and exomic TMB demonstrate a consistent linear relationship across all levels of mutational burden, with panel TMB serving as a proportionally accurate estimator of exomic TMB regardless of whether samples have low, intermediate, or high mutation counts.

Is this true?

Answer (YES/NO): NO